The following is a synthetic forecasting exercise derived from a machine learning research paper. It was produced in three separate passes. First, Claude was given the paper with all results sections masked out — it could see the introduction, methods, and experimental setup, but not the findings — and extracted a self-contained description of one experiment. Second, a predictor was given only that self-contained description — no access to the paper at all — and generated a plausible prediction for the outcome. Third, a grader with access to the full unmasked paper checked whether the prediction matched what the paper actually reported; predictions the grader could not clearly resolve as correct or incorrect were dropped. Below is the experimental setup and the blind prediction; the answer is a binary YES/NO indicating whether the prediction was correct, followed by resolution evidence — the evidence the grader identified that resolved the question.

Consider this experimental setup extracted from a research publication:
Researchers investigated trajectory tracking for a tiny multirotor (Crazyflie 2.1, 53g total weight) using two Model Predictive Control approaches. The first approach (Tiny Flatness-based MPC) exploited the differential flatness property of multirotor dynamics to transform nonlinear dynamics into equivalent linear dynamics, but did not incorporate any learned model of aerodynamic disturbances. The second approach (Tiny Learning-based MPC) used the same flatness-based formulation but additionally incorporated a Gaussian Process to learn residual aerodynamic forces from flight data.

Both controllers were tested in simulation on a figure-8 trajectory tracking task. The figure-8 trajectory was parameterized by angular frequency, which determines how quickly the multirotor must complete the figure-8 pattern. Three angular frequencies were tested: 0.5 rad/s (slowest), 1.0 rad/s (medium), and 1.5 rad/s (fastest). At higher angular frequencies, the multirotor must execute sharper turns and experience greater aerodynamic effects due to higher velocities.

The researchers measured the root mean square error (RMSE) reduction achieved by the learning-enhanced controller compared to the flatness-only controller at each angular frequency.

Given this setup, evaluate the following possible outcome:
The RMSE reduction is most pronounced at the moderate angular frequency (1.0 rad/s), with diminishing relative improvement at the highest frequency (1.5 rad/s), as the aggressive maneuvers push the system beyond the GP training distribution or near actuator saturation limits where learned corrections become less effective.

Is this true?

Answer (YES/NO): NO